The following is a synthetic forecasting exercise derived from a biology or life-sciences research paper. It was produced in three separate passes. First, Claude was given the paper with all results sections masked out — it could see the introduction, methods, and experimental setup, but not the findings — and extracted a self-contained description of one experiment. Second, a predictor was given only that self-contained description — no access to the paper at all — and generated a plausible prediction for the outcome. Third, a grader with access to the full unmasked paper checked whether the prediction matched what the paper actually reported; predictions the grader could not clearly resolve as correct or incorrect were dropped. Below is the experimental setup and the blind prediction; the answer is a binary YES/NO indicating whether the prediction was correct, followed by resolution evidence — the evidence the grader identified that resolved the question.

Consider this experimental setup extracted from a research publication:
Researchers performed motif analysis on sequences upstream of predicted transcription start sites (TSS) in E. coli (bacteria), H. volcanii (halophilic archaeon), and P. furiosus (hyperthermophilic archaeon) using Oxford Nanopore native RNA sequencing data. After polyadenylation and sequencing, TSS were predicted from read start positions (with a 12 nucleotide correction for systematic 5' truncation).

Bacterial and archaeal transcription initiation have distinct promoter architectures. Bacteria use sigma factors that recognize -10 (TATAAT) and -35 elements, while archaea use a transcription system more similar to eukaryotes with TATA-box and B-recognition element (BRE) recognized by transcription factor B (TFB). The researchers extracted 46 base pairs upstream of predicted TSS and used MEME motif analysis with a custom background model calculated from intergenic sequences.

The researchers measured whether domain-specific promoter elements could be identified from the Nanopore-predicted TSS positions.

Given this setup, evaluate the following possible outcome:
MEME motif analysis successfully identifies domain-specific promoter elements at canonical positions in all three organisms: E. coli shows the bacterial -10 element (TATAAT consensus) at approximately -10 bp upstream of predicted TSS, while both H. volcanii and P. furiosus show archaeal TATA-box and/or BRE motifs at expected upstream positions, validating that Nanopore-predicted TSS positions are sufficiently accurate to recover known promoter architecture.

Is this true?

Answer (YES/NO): YES